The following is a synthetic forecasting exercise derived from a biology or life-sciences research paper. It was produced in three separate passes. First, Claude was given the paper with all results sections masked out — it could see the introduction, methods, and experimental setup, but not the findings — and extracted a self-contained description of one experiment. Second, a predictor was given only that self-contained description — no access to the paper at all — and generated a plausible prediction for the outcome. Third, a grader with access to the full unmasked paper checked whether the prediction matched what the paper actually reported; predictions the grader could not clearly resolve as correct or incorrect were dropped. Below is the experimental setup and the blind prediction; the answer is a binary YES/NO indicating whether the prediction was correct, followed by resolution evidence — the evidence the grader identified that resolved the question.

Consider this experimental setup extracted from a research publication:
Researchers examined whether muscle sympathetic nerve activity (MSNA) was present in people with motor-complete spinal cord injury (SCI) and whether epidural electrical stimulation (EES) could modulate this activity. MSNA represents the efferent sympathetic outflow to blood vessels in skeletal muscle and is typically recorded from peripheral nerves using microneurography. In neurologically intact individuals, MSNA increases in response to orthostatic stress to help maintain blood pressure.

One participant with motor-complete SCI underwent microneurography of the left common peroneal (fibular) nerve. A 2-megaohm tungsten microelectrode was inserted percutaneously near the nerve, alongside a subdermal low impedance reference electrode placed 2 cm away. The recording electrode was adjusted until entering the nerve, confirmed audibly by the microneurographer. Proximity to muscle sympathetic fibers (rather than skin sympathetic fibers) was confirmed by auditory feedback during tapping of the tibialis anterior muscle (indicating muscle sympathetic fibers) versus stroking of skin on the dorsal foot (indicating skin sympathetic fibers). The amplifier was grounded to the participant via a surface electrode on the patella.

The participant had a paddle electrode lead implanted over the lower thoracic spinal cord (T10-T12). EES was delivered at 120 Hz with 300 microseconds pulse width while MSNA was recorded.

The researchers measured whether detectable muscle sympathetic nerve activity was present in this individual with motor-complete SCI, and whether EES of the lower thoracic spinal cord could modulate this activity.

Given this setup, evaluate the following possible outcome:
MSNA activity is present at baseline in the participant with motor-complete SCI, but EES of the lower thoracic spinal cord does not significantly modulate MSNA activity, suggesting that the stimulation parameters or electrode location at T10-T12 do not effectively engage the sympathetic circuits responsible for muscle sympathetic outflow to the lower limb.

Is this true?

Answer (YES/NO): NO